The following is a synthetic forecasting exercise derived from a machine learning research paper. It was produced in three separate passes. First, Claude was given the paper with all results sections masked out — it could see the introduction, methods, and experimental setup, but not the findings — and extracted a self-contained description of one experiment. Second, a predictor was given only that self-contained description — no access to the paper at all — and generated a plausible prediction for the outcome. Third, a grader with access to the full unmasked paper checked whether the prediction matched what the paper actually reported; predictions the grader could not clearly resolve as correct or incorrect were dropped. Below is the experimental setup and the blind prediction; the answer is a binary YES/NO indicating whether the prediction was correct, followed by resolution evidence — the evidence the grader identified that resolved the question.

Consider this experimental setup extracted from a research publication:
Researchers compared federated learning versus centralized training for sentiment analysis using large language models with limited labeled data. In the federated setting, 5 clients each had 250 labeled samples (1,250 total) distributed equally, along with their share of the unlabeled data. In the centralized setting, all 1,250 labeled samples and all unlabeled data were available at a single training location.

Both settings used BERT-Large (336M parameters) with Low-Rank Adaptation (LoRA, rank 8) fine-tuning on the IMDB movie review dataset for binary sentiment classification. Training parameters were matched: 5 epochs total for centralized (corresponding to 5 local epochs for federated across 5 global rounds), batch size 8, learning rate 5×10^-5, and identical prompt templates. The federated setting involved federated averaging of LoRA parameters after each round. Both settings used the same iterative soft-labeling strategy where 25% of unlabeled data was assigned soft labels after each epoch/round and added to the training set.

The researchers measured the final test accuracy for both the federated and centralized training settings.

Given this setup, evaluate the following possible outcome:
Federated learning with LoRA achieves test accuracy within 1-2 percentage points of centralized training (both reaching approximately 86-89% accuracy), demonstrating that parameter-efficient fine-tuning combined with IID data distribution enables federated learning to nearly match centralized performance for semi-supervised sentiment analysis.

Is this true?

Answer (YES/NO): YES